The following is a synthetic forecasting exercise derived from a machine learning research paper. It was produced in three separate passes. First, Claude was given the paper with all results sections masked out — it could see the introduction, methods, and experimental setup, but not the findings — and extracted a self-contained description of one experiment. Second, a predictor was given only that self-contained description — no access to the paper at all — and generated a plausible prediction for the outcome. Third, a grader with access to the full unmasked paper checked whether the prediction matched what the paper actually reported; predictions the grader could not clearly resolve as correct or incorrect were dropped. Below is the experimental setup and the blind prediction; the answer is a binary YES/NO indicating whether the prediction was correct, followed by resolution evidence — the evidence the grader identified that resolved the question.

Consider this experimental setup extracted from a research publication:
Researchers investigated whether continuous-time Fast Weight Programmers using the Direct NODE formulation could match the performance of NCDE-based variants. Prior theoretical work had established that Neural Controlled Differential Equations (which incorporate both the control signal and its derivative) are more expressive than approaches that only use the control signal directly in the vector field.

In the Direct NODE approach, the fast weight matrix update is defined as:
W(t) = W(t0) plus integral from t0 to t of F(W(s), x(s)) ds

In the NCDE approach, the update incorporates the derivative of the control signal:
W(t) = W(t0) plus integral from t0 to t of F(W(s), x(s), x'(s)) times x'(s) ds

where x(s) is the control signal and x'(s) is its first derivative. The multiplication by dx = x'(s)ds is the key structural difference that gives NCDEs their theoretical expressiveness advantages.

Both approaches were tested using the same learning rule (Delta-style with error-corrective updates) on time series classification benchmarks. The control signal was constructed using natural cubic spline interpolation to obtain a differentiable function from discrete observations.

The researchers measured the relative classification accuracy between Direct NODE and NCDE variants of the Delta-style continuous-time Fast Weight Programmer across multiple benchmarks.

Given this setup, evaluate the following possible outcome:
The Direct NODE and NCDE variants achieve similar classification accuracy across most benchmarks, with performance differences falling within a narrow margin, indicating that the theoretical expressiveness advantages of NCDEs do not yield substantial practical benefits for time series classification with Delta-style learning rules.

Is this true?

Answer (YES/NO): NO